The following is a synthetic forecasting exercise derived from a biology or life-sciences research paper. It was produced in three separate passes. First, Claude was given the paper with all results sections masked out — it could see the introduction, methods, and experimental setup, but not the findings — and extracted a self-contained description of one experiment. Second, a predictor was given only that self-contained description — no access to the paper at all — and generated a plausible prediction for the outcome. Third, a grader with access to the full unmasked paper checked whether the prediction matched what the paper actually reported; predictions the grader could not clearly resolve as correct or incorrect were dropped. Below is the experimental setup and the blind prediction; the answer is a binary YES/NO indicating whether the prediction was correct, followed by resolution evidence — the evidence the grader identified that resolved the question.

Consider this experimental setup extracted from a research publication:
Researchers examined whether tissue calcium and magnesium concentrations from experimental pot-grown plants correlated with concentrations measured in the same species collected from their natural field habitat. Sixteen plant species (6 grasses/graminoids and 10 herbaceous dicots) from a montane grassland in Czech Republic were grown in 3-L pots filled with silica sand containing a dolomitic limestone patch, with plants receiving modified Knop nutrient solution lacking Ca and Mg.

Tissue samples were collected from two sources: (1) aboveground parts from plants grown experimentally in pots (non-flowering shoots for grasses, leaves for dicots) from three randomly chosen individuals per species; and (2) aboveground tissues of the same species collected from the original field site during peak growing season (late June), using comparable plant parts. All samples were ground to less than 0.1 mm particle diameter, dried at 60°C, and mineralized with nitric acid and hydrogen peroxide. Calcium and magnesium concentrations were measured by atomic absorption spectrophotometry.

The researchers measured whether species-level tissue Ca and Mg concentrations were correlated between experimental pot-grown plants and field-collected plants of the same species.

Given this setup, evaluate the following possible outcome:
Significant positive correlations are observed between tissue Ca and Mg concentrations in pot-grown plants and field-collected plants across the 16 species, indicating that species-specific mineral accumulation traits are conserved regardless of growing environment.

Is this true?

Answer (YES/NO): YES